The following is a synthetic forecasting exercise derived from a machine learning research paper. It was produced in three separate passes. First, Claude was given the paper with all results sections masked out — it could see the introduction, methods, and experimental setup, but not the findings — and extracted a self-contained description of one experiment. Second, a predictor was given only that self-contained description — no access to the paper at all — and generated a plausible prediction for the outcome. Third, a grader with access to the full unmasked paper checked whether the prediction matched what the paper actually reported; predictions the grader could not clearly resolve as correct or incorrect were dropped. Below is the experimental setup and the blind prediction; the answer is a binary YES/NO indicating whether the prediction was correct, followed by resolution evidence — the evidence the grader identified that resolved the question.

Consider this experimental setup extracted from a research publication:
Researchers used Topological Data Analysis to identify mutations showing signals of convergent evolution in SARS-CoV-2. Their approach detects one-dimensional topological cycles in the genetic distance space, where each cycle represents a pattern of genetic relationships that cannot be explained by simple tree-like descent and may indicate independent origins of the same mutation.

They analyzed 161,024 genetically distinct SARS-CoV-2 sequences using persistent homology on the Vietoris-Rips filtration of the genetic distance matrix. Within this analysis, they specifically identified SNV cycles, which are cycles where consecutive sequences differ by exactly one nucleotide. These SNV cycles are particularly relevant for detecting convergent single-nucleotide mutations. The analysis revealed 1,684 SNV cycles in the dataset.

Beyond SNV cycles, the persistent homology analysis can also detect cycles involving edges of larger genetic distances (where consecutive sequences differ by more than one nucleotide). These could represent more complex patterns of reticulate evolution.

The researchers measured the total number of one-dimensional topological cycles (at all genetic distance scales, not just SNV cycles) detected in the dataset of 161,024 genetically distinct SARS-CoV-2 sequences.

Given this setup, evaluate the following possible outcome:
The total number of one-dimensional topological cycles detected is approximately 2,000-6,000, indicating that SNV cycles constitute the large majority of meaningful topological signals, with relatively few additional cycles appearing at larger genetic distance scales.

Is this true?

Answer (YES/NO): YES